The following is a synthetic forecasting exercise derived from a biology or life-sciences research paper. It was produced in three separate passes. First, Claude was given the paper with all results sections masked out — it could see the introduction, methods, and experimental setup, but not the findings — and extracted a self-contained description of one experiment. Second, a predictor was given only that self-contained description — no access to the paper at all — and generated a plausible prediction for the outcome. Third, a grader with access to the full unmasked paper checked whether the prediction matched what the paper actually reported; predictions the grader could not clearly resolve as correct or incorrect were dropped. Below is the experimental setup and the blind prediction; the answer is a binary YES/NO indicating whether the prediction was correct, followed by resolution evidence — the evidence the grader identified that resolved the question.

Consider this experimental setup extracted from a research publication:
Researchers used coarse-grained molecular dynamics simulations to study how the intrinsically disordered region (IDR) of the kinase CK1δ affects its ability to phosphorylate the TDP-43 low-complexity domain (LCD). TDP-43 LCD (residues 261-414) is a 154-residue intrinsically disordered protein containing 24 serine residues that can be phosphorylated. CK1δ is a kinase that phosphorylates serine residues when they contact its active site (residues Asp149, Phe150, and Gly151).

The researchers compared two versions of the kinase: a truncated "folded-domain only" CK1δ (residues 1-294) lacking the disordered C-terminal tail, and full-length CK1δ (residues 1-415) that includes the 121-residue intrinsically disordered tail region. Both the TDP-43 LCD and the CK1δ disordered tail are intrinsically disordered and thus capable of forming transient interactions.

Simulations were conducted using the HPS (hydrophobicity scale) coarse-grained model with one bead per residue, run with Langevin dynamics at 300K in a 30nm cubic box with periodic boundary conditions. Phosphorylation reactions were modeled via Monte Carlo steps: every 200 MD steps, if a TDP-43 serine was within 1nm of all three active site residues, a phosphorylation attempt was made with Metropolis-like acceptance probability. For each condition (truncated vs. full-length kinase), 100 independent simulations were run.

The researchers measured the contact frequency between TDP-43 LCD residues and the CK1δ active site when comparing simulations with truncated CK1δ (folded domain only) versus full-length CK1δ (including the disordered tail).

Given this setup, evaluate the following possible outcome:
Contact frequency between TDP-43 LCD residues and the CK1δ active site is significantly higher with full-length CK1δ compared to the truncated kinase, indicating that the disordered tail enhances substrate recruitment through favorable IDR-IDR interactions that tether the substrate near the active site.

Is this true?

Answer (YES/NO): NO